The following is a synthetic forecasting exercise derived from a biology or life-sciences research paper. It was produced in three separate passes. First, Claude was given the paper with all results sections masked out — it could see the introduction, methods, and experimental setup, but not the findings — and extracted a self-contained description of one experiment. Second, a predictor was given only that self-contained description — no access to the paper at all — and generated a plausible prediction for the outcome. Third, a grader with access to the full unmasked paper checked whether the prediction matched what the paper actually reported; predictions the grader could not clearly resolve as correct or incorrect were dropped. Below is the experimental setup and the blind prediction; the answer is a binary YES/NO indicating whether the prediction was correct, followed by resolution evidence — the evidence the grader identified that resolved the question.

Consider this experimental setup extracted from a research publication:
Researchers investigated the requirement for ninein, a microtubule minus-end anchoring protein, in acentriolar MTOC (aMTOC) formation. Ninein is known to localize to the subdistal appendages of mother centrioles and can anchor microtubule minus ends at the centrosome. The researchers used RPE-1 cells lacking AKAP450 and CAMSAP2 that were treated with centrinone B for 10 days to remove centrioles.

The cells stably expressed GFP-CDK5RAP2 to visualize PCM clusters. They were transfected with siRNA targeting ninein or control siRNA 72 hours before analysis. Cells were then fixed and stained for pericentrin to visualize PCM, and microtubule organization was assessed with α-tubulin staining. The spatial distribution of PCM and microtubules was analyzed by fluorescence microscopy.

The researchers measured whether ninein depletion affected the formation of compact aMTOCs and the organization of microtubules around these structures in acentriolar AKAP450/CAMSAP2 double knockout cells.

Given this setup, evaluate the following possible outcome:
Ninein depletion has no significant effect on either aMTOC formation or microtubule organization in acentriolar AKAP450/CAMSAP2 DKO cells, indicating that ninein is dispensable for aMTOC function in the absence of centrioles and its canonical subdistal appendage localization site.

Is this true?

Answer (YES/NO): NO